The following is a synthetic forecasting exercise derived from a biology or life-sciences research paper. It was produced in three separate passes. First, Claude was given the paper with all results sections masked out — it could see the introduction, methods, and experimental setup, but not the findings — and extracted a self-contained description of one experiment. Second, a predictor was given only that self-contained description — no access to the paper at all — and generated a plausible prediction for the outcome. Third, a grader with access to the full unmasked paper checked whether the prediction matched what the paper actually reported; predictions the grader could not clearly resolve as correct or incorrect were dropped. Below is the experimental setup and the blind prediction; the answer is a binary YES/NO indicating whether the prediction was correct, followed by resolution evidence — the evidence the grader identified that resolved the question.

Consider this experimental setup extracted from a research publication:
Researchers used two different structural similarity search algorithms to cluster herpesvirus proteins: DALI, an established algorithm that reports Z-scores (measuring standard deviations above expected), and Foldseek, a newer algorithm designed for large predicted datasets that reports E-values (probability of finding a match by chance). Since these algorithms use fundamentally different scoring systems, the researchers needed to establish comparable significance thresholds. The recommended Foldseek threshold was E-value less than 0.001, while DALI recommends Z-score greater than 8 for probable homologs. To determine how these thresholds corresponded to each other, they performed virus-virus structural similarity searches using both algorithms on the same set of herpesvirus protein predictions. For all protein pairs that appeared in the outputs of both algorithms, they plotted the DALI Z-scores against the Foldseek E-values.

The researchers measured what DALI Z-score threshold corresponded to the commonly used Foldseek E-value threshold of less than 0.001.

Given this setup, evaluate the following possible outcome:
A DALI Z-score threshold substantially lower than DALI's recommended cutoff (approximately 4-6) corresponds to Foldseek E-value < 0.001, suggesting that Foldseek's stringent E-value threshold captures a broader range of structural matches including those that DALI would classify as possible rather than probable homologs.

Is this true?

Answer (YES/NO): NO